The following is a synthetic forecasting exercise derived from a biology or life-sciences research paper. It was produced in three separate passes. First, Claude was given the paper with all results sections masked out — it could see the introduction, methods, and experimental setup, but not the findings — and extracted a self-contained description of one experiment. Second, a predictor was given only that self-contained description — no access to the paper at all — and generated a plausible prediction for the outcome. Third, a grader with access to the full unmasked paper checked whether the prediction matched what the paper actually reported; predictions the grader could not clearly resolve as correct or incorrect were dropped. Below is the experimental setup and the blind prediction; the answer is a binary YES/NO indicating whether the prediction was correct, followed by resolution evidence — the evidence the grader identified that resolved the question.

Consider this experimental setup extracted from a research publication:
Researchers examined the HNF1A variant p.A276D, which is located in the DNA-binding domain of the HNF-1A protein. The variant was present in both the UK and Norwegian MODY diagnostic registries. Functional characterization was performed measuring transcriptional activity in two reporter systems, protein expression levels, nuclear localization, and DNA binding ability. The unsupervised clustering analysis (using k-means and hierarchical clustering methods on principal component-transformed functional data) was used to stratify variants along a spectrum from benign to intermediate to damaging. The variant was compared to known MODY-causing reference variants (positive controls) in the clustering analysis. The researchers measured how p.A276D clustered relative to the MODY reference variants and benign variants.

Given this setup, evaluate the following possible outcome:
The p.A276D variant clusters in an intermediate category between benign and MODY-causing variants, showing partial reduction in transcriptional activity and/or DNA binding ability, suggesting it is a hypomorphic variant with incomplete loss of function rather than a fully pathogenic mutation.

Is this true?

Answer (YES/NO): NO